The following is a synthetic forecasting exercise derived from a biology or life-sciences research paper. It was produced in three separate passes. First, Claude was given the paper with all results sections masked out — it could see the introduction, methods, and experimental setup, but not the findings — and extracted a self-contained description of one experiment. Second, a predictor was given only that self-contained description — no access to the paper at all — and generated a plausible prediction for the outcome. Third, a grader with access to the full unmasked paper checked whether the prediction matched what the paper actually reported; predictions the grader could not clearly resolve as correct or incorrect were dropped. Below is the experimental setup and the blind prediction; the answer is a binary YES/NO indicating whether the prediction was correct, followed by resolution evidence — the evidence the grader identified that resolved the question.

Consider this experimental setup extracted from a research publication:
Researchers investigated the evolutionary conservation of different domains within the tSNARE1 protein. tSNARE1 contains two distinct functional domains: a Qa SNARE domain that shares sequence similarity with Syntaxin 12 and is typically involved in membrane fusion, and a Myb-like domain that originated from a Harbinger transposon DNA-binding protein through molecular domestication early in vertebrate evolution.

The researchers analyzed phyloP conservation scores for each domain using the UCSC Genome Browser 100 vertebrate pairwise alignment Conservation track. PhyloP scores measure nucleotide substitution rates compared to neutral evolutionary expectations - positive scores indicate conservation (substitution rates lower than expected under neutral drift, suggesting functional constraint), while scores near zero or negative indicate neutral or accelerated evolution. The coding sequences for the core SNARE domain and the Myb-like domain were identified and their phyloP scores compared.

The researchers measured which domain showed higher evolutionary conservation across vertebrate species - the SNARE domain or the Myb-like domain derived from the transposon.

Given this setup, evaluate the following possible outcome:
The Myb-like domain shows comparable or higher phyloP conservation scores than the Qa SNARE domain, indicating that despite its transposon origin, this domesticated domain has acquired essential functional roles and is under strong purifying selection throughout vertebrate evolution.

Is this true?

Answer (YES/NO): NO